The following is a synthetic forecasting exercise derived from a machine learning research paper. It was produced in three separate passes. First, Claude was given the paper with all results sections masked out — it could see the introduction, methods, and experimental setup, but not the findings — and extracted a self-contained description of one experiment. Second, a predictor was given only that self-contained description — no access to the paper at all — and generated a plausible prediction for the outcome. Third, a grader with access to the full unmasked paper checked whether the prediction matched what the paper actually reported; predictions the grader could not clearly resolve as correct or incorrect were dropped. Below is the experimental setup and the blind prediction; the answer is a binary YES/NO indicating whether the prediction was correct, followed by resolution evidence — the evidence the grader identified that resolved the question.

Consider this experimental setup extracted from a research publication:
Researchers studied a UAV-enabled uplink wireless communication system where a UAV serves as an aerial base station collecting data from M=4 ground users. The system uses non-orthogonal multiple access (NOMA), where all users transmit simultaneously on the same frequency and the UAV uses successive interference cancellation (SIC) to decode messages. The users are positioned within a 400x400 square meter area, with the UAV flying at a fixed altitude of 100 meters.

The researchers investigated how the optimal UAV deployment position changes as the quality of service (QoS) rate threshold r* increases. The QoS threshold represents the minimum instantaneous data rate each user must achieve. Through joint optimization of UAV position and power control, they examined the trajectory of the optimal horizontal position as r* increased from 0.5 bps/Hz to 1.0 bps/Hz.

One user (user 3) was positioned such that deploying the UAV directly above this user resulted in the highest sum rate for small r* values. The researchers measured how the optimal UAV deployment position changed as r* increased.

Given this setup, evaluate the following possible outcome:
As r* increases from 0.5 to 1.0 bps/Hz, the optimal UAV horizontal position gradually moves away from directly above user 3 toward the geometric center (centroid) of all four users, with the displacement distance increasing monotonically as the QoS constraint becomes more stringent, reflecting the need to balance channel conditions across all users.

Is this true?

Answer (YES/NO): NO